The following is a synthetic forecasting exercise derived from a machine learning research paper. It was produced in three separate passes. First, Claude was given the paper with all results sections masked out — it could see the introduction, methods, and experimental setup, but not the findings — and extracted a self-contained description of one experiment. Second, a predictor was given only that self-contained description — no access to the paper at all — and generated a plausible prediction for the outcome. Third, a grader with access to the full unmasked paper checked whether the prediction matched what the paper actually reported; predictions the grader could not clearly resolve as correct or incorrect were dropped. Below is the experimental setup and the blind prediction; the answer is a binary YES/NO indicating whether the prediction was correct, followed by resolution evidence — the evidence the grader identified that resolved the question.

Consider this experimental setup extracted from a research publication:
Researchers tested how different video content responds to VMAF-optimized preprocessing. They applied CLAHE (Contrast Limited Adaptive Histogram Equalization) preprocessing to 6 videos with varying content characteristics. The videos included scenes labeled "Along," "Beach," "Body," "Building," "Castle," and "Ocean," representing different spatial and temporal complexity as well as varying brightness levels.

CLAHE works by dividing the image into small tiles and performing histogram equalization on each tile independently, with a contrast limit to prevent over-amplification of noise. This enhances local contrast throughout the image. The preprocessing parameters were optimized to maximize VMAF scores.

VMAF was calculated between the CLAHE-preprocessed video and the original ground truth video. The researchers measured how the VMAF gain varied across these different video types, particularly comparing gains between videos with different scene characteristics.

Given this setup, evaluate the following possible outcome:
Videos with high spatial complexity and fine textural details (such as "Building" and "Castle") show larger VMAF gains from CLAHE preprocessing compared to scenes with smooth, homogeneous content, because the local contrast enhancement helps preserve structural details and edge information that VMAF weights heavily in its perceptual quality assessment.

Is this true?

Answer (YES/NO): NO